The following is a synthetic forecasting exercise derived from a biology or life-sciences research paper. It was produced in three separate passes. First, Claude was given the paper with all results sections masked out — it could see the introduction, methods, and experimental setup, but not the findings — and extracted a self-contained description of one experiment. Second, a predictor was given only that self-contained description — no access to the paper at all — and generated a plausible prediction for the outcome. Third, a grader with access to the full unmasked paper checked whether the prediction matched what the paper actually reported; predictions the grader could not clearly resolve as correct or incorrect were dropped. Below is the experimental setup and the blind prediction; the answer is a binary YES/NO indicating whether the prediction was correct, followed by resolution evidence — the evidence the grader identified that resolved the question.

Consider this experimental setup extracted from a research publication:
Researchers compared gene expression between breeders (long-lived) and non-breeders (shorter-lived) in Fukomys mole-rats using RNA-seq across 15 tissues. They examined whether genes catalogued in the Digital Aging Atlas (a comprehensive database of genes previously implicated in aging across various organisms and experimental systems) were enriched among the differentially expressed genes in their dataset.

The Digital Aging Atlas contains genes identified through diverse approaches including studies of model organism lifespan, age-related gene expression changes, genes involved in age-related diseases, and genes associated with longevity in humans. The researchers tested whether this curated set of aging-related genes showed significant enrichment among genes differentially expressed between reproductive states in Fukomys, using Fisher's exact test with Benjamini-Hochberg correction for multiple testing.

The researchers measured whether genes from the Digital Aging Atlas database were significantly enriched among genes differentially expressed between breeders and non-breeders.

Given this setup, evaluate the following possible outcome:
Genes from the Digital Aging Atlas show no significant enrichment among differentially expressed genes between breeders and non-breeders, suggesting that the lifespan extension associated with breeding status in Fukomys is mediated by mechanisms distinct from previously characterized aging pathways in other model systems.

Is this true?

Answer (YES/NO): NO